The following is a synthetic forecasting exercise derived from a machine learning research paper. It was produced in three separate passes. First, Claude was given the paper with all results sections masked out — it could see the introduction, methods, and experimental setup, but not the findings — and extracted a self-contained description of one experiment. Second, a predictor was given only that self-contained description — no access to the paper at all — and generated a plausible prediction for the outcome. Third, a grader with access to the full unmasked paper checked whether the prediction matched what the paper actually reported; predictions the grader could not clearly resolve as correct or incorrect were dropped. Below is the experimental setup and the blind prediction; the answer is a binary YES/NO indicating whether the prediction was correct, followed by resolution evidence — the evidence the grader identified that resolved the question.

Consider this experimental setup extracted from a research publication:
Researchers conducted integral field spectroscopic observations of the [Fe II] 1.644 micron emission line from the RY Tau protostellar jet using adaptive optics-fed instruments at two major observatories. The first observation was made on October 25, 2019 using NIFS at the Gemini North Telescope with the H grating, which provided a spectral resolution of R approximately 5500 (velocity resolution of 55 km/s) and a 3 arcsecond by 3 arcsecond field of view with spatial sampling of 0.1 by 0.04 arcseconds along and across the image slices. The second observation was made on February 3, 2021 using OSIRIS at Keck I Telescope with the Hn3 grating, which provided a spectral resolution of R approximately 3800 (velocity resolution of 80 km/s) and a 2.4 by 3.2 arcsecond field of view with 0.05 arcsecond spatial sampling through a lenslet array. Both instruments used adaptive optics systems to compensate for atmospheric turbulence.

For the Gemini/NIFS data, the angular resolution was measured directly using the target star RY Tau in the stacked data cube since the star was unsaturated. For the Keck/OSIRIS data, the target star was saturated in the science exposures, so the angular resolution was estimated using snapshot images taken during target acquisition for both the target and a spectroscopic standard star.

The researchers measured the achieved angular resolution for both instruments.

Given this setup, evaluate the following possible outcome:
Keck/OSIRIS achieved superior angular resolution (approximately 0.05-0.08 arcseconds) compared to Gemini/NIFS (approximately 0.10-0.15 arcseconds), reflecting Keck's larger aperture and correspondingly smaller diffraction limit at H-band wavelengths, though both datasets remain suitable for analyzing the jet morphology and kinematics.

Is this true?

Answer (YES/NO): NO